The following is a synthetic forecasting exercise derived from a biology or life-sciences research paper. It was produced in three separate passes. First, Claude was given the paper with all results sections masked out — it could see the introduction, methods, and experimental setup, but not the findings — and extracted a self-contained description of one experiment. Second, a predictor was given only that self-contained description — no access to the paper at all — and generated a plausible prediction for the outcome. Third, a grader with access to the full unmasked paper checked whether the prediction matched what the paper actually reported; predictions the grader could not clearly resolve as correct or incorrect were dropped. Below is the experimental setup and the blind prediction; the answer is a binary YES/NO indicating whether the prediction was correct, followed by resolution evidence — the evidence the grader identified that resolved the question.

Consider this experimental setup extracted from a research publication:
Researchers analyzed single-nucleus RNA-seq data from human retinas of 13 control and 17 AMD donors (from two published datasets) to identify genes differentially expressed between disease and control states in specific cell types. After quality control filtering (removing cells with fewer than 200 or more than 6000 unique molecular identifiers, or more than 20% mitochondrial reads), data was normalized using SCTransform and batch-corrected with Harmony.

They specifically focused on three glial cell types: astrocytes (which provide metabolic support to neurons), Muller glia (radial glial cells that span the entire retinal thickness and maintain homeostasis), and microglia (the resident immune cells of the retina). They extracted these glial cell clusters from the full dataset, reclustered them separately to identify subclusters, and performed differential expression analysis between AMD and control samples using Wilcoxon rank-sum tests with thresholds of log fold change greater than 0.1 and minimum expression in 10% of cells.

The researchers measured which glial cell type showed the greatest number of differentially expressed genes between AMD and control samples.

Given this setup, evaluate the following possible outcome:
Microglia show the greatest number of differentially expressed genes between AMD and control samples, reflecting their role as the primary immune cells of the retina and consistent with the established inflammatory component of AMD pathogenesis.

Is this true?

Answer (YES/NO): YES